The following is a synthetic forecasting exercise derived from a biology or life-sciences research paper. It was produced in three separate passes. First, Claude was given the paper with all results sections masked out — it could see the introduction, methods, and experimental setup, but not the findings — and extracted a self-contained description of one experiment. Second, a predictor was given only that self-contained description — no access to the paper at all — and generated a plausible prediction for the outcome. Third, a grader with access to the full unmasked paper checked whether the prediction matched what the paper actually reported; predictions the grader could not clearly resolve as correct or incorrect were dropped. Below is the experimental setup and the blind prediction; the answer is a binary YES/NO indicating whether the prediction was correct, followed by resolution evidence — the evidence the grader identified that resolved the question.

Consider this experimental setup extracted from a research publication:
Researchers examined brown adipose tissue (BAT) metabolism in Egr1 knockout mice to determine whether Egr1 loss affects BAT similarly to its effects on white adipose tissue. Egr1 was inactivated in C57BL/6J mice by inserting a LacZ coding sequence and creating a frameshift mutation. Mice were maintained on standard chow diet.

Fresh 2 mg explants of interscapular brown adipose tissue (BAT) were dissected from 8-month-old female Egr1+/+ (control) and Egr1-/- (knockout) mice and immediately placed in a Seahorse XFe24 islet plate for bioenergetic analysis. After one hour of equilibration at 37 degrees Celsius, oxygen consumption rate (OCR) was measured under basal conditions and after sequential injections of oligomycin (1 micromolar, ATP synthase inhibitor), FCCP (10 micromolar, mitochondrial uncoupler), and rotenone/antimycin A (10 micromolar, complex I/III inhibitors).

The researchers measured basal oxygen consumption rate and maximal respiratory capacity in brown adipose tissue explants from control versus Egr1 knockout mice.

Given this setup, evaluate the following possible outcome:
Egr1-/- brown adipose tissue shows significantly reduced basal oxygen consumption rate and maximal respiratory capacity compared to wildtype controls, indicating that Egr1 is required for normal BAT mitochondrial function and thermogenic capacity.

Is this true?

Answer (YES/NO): NO